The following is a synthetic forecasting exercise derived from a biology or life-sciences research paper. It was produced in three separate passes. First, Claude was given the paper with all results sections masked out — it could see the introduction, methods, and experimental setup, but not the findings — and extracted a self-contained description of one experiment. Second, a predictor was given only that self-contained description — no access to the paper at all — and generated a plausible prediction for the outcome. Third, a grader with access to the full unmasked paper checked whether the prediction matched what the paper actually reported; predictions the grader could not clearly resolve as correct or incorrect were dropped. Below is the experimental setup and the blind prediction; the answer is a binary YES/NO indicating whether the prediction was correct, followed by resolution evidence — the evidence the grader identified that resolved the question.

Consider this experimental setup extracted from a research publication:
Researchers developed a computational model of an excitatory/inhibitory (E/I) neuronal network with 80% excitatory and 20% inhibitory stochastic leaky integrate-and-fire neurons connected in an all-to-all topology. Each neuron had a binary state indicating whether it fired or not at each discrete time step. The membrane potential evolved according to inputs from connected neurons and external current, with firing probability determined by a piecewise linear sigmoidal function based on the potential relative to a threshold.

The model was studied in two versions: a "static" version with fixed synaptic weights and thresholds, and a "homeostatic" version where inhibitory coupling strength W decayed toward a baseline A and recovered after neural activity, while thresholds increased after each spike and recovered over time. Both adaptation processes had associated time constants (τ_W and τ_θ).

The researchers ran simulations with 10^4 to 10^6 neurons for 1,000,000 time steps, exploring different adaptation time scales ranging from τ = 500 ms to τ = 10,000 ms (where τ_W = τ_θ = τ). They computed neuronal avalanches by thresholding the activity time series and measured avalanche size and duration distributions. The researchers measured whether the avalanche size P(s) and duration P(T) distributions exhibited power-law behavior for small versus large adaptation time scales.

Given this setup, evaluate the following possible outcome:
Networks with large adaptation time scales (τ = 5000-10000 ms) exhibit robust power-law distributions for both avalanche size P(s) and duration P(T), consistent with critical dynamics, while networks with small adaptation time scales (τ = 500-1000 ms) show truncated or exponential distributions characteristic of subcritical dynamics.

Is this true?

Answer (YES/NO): YES